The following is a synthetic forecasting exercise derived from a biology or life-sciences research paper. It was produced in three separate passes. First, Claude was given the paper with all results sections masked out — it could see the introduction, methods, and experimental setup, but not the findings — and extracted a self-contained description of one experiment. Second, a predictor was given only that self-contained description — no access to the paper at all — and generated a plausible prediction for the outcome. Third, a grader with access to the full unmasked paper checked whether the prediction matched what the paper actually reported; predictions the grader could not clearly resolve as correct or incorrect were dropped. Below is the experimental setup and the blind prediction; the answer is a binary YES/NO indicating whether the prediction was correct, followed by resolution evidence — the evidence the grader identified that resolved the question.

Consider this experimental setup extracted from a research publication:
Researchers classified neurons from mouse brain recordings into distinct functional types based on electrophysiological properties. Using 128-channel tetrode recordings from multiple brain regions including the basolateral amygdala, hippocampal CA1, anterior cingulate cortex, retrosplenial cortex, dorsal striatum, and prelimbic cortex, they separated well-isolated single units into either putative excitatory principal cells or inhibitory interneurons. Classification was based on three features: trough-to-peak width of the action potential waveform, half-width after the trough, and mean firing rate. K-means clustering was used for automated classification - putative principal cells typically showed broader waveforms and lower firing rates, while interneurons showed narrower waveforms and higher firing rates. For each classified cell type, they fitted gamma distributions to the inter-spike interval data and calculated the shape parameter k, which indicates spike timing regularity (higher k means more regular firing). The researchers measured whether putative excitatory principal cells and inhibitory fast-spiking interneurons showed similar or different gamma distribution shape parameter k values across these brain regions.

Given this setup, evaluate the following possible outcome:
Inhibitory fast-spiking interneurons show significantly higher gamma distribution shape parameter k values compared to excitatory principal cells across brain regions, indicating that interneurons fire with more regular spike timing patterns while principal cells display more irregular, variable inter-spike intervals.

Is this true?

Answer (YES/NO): NO